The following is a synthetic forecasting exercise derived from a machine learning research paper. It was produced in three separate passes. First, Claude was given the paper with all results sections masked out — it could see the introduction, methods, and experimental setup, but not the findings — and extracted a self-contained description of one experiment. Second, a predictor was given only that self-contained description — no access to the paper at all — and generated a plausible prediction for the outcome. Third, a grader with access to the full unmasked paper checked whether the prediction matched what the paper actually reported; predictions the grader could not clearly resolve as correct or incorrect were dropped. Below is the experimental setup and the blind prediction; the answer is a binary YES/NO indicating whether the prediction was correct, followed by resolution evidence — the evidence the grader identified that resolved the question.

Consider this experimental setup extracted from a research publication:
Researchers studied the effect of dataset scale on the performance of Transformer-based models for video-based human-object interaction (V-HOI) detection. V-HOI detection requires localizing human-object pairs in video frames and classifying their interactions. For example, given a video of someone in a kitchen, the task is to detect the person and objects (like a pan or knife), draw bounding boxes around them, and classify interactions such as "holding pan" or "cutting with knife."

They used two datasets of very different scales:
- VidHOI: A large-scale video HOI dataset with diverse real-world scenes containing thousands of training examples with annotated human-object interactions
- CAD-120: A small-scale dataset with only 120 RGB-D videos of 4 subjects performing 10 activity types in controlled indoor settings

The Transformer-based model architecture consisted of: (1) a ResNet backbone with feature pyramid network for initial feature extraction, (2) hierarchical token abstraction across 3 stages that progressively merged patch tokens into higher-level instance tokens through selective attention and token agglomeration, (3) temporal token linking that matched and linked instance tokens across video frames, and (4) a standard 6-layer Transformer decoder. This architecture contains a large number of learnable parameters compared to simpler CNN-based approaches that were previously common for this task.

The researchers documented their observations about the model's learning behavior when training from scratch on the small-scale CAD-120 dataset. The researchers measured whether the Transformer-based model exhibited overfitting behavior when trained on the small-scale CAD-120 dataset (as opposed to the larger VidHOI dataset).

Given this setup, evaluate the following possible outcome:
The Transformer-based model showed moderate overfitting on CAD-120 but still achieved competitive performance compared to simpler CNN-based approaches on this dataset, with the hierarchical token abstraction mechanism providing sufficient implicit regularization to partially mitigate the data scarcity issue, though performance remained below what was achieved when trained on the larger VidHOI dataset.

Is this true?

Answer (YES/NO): NO